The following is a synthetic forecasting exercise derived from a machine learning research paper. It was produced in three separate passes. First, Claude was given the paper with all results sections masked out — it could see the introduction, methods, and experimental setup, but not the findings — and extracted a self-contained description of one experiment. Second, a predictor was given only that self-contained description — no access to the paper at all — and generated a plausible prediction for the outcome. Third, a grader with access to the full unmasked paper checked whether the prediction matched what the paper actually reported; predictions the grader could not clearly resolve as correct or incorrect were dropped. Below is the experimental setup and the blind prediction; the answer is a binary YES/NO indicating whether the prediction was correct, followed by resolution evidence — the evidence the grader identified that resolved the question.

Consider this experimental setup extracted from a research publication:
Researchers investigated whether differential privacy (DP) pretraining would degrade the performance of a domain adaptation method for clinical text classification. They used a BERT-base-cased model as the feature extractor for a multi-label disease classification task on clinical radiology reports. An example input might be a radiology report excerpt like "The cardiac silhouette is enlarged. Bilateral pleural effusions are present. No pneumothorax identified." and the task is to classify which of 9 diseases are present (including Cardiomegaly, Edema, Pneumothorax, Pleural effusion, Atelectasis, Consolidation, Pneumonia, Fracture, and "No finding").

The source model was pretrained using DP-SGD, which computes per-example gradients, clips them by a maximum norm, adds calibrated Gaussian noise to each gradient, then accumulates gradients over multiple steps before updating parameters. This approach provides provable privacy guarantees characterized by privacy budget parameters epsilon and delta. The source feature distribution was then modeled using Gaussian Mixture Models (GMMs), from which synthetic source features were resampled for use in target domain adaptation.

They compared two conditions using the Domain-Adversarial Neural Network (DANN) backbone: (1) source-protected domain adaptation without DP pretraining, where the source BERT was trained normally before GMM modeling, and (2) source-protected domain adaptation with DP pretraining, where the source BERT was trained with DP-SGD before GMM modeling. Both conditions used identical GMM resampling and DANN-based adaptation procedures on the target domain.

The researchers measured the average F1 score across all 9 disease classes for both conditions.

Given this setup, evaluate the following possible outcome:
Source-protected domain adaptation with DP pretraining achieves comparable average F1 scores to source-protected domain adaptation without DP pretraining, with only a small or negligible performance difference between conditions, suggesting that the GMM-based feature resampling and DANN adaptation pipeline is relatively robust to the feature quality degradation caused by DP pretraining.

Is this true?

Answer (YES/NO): YES